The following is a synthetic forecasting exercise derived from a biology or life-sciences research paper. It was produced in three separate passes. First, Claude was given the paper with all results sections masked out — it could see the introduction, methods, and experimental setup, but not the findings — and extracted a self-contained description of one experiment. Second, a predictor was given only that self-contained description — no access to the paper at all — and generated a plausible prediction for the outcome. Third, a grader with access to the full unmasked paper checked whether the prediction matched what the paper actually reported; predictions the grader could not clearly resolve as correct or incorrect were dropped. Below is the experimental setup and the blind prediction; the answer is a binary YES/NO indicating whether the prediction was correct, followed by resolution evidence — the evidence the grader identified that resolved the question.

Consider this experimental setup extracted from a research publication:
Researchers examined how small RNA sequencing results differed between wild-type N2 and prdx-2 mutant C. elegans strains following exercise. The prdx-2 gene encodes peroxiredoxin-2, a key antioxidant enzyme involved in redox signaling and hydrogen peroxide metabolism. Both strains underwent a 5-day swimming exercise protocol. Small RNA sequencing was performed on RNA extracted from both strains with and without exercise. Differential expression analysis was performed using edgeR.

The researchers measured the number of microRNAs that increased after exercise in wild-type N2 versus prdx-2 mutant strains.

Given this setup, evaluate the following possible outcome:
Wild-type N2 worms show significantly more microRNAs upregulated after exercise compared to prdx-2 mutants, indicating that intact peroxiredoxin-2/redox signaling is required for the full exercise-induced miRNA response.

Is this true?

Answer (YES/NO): NO